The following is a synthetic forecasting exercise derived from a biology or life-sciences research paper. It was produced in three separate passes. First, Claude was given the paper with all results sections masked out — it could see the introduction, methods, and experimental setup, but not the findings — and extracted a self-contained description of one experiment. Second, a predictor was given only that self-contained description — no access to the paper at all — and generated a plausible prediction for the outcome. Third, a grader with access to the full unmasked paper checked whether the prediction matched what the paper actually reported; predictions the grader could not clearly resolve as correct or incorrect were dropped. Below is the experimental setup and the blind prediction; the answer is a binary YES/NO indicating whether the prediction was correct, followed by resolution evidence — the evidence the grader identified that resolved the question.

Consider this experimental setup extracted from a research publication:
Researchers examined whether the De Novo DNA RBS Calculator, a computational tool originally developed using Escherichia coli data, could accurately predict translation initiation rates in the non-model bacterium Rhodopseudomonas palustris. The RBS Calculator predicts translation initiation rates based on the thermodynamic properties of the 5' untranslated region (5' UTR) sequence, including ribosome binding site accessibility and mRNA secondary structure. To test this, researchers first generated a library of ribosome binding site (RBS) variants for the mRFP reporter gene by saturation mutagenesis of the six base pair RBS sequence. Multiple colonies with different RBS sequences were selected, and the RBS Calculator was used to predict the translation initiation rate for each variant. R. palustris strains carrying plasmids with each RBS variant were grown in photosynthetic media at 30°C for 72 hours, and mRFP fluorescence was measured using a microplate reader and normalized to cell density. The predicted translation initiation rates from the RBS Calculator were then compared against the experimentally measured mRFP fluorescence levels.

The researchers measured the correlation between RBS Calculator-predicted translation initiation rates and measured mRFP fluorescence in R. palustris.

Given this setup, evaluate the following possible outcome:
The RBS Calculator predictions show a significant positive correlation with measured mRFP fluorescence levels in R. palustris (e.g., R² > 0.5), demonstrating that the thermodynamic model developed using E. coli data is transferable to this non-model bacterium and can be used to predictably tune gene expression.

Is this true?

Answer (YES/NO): NO